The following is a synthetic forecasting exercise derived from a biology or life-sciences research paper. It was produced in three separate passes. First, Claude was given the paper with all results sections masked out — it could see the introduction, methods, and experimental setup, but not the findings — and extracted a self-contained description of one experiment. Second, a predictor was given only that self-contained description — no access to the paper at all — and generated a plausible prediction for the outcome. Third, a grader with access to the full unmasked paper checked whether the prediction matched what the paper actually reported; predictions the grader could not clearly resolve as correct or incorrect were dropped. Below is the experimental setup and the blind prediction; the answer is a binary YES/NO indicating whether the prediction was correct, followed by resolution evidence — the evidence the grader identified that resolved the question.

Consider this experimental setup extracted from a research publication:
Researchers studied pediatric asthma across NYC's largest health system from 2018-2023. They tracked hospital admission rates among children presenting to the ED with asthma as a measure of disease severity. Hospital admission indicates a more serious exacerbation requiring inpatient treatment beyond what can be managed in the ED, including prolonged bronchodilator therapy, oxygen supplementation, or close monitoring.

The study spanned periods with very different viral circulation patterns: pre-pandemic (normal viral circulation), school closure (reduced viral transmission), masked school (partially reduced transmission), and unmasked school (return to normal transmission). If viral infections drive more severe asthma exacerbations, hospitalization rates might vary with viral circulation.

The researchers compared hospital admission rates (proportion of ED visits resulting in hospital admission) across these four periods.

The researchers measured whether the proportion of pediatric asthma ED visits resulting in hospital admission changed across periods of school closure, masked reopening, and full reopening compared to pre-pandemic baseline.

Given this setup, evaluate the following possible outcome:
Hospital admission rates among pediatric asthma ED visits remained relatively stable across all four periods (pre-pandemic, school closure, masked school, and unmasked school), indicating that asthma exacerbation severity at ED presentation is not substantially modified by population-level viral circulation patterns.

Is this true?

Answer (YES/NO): NO